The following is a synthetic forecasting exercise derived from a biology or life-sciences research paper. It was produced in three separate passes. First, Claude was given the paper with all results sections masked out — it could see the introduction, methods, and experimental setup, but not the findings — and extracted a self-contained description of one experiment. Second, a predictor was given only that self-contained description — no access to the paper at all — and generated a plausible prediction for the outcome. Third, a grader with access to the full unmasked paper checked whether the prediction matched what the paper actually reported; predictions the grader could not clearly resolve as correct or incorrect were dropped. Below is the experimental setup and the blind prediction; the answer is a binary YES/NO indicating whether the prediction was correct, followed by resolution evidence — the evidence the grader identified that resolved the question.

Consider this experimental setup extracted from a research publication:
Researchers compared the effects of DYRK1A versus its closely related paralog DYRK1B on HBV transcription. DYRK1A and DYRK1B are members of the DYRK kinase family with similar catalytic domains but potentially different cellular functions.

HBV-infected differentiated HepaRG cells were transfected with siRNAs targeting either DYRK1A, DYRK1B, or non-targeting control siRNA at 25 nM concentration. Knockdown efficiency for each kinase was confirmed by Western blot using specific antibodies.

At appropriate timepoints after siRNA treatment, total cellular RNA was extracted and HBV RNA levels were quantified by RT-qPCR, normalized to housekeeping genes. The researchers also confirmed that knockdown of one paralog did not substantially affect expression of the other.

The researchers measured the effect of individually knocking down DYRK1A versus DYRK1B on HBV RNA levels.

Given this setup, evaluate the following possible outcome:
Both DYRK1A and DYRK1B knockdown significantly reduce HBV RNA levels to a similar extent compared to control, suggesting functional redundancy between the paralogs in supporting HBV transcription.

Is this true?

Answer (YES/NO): NO